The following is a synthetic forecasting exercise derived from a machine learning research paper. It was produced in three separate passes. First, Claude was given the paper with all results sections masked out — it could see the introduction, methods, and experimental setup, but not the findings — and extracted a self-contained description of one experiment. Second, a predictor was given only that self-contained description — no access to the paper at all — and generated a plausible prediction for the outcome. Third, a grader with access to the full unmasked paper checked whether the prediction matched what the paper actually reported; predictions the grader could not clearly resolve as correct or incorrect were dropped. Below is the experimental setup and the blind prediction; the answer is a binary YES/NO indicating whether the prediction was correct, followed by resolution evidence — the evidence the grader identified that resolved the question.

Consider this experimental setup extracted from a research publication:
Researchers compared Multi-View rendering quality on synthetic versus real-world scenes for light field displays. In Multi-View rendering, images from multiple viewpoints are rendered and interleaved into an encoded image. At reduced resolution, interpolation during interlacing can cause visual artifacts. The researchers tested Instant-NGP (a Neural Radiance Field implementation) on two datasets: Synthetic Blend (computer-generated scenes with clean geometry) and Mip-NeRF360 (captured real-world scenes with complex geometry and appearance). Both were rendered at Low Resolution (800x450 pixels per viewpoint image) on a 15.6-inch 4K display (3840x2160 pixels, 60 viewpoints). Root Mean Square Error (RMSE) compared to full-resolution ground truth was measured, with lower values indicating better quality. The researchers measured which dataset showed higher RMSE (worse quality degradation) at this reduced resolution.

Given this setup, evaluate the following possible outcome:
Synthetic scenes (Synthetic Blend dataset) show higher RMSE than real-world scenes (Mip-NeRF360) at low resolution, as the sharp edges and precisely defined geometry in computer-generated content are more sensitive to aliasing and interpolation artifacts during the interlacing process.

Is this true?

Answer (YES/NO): NO